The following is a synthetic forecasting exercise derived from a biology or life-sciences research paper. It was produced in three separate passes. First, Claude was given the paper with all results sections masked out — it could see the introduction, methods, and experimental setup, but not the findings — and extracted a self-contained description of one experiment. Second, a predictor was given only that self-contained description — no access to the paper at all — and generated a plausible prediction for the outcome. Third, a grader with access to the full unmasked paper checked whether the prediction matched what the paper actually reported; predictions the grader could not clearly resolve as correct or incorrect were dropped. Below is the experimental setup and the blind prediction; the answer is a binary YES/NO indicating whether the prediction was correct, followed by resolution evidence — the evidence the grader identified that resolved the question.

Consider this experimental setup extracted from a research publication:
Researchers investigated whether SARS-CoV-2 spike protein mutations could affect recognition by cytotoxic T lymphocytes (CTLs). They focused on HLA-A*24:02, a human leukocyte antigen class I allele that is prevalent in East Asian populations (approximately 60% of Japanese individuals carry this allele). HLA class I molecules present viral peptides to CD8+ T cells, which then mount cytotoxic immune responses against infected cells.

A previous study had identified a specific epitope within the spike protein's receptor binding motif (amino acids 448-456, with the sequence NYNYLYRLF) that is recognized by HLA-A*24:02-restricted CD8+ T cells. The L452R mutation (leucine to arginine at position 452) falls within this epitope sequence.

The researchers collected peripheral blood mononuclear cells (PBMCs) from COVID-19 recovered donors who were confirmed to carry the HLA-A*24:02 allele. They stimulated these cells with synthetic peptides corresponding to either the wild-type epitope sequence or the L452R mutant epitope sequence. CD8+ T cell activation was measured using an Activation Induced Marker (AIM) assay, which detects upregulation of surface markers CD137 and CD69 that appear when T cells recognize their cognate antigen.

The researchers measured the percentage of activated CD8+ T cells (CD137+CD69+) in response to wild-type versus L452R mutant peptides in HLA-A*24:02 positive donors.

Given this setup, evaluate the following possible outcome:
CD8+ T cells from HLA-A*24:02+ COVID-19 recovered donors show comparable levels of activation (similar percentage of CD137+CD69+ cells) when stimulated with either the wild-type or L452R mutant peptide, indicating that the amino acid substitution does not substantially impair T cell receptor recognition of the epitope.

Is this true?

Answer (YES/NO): NO